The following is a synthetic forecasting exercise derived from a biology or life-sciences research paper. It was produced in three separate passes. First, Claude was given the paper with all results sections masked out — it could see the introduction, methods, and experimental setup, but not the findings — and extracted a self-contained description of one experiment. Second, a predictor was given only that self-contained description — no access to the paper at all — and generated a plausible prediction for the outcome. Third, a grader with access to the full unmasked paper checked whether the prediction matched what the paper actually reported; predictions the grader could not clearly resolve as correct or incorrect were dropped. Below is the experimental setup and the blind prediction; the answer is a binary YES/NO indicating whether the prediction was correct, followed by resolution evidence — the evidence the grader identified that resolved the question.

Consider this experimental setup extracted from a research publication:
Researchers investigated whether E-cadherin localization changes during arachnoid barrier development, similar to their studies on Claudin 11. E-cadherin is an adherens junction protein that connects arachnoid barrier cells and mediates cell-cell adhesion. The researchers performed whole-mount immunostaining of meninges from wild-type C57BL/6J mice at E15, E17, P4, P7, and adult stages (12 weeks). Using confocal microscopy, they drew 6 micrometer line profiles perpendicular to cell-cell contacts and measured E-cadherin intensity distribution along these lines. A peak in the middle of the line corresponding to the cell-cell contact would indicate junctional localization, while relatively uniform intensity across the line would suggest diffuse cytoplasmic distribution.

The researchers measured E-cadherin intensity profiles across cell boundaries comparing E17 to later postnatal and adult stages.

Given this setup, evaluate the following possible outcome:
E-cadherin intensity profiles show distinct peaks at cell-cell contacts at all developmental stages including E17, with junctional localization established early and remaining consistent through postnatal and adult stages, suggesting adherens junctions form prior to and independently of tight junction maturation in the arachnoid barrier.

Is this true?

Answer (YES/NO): NO